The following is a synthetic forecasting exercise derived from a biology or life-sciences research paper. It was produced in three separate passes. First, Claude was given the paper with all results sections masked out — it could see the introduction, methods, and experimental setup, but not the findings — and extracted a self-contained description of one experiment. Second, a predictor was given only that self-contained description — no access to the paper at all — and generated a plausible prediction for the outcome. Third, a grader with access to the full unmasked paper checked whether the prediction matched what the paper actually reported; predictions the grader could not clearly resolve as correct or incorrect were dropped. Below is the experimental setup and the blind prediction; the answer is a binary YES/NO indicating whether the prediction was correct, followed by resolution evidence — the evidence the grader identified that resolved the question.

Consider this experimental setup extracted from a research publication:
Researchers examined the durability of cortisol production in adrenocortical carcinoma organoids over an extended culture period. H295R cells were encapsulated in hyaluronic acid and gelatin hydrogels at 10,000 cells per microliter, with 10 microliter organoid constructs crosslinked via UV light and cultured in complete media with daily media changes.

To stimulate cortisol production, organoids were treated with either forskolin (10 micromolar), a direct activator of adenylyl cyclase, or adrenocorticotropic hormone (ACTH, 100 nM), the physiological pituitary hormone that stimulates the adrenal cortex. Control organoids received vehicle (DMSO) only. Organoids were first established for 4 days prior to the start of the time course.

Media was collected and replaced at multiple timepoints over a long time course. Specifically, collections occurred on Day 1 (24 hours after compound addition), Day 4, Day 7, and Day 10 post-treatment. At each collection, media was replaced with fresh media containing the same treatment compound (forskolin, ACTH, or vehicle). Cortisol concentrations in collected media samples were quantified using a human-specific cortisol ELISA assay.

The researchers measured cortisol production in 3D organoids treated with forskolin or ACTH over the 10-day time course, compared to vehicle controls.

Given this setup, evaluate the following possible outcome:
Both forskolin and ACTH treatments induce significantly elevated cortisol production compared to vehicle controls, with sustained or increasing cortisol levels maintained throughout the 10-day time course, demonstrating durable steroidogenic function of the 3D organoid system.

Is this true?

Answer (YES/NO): NO